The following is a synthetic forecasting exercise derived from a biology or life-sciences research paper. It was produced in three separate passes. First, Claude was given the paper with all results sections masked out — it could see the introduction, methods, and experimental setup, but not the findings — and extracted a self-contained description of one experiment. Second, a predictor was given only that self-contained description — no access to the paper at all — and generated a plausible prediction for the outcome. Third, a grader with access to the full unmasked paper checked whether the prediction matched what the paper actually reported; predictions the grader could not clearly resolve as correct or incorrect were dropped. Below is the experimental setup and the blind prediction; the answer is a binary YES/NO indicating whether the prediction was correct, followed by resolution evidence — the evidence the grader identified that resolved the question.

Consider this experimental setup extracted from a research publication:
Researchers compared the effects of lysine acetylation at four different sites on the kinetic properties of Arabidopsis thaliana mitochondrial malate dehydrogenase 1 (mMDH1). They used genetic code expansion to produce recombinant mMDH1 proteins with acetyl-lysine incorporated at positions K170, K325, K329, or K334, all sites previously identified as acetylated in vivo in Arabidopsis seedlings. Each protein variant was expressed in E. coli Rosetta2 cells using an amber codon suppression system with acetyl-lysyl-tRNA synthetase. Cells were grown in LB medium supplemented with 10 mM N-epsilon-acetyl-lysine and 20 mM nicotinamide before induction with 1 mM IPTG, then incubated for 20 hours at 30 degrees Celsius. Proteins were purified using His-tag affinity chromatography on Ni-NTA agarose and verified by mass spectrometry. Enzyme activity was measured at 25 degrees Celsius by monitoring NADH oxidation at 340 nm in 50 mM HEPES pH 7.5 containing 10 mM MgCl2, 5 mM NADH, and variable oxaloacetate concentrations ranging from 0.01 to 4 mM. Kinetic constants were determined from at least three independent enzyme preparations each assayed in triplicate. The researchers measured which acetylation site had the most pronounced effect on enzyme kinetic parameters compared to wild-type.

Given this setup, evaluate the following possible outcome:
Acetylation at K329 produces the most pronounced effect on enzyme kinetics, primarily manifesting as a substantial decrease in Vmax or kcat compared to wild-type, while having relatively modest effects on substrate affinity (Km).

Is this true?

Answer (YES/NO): NO